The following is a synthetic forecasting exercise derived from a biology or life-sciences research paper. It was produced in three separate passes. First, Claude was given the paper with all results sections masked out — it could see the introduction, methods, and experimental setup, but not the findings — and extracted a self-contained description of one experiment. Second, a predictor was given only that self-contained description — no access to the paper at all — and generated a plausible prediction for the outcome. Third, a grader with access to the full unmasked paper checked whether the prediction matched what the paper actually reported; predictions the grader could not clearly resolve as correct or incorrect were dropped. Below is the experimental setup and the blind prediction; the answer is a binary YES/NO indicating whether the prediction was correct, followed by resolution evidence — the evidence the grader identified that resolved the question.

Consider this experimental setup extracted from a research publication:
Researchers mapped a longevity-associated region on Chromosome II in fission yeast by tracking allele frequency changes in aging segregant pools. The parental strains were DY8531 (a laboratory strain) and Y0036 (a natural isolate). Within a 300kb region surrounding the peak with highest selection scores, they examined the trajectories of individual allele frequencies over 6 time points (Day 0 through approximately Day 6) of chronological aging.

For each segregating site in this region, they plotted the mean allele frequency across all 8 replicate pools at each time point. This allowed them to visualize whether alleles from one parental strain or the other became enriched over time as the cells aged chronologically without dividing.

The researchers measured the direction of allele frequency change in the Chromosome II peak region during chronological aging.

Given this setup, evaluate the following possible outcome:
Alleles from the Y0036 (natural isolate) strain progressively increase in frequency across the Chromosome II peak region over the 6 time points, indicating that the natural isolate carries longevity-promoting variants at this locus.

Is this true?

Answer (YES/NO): YES